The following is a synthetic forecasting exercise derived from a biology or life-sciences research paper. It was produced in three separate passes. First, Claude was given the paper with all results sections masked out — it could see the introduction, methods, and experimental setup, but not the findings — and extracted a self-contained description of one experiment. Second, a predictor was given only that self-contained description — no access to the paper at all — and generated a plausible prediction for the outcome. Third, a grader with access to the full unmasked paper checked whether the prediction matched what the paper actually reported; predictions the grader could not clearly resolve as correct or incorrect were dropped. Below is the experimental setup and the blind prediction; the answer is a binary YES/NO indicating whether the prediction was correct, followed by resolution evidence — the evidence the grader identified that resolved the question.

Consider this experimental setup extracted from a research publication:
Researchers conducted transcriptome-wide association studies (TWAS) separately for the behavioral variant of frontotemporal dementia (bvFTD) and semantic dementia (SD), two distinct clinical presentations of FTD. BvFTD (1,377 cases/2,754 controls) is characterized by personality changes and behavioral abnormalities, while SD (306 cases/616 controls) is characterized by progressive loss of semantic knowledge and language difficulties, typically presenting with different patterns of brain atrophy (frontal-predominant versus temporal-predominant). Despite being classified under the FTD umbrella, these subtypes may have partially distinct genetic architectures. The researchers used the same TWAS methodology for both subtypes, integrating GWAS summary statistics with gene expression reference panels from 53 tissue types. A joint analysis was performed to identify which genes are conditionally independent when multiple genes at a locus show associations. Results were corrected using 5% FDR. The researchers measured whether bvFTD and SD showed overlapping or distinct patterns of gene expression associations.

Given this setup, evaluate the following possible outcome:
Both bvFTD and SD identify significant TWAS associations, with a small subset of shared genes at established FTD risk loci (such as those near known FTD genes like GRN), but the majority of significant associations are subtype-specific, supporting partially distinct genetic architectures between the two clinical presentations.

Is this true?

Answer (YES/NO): NO